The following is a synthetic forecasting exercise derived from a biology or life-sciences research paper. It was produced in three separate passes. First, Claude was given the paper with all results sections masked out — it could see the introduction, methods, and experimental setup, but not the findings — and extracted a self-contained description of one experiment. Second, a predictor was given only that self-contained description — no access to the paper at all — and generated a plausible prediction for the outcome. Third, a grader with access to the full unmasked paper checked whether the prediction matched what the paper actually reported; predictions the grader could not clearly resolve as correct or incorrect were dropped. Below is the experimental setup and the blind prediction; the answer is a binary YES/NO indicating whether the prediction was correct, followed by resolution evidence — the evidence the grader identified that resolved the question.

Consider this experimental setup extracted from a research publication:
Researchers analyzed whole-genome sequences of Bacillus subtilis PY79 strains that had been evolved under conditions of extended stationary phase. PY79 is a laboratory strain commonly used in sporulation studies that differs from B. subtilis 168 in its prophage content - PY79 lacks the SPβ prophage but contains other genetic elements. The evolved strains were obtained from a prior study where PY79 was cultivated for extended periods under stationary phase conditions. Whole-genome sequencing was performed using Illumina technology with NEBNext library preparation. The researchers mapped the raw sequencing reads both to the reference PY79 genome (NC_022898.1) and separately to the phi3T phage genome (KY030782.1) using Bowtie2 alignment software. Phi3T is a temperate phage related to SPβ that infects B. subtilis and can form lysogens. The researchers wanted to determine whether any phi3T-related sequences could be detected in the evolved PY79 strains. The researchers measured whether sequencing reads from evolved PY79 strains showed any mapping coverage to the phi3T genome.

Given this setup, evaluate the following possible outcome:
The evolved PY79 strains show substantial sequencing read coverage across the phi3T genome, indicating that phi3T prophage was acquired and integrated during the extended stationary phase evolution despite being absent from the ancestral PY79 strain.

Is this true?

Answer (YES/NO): NO